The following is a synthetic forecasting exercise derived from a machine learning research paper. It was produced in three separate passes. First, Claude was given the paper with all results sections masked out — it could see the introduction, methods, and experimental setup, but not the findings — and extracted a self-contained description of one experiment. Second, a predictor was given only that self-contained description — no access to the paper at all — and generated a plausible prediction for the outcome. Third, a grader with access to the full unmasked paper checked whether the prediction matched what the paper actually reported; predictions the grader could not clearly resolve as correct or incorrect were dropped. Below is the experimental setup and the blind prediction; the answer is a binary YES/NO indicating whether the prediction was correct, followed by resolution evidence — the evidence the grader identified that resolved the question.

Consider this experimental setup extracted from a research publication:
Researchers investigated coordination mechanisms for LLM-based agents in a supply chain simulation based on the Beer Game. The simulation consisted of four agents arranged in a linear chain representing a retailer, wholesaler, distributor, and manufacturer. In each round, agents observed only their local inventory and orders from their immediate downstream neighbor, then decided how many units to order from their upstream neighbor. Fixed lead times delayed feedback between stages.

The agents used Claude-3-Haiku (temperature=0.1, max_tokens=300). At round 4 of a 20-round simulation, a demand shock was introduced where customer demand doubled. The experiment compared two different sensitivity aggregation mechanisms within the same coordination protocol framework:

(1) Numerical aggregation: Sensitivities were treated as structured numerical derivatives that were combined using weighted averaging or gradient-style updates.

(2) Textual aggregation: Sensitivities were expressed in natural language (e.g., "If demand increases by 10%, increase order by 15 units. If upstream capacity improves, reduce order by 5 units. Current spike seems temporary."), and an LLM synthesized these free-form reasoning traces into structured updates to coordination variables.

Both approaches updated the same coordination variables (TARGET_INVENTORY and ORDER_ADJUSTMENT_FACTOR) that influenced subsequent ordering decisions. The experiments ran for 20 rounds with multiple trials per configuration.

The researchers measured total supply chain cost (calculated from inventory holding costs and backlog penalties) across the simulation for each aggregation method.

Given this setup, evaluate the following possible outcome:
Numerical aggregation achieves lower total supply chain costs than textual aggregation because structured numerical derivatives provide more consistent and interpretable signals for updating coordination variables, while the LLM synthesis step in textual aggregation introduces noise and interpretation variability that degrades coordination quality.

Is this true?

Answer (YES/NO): NO